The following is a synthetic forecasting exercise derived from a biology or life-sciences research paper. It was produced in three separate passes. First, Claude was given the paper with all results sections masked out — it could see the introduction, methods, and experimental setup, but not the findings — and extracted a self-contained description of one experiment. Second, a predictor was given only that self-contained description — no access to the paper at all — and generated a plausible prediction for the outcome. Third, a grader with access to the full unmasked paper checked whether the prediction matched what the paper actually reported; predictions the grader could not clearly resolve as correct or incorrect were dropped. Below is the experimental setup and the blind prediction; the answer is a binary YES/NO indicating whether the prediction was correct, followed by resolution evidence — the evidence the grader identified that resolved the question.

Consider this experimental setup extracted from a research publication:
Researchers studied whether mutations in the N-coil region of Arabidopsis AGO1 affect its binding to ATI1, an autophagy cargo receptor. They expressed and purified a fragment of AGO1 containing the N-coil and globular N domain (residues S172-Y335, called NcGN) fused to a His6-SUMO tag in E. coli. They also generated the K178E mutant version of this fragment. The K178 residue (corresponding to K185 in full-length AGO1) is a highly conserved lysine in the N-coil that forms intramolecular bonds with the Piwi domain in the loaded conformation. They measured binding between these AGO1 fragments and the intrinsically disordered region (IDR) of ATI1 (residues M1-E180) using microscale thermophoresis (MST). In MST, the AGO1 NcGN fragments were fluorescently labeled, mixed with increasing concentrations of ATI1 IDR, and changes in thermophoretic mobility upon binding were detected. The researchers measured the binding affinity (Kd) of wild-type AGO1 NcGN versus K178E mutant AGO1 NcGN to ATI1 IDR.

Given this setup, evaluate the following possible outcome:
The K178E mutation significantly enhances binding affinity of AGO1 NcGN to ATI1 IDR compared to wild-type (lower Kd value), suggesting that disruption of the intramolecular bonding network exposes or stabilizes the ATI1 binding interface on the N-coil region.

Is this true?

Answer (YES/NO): NO